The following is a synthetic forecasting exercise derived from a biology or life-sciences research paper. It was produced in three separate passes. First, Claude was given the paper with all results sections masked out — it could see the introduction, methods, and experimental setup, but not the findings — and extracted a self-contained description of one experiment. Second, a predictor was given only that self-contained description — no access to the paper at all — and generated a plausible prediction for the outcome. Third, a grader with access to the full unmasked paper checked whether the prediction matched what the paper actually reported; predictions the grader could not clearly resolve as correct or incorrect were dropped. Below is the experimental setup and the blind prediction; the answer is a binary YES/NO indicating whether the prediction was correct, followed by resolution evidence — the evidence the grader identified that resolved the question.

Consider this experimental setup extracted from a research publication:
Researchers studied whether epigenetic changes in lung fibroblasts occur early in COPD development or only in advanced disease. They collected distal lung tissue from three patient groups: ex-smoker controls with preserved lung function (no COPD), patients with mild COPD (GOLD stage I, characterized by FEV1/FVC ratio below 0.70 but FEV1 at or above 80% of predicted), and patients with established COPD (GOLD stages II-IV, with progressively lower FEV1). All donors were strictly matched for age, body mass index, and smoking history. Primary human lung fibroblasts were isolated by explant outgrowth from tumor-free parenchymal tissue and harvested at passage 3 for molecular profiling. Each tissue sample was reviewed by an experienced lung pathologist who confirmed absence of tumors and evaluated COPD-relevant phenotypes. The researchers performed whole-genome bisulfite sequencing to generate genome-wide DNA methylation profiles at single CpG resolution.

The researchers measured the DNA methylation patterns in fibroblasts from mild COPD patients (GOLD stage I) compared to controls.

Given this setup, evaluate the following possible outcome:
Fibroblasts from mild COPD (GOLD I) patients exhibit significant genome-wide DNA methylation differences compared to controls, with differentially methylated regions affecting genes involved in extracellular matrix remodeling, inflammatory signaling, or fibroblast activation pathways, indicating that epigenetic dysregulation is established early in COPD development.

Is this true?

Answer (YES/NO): YES